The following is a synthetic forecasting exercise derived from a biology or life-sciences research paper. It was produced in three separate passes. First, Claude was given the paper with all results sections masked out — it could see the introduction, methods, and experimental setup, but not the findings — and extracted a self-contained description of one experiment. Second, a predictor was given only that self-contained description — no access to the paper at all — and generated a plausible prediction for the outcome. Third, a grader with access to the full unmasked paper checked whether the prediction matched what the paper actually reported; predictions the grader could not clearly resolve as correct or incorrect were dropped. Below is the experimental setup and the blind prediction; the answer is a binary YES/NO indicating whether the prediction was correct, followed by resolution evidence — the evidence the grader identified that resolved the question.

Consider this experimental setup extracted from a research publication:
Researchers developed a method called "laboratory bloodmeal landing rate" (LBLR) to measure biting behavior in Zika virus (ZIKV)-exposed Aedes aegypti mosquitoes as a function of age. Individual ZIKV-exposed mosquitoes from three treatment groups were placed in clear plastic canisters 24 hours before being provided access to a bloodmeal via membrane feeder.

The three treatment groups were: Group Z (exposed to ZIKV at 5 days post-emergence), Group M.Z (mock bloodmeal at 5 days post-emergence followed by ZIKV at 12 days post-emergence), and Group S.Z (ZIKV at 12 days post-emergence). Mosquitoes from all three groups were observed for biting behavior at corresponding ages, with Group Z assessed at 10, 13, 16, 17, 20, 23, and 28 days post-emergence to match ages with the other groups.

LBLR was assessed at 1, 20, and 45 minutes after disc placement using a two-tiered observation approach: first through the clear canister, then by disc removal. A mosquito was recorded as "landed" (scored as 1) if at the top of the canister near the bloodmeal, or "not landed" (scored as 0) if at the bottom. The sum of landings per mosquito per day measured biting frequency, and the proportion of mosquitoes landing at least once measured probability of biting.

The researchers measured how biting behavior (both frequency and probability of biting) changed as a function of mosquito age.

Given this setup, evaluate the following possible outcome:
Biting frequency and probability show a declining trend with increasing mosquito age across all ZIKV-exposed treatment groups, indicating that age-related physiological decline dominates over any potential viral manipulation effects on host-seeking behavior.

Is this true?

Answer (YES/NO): YES